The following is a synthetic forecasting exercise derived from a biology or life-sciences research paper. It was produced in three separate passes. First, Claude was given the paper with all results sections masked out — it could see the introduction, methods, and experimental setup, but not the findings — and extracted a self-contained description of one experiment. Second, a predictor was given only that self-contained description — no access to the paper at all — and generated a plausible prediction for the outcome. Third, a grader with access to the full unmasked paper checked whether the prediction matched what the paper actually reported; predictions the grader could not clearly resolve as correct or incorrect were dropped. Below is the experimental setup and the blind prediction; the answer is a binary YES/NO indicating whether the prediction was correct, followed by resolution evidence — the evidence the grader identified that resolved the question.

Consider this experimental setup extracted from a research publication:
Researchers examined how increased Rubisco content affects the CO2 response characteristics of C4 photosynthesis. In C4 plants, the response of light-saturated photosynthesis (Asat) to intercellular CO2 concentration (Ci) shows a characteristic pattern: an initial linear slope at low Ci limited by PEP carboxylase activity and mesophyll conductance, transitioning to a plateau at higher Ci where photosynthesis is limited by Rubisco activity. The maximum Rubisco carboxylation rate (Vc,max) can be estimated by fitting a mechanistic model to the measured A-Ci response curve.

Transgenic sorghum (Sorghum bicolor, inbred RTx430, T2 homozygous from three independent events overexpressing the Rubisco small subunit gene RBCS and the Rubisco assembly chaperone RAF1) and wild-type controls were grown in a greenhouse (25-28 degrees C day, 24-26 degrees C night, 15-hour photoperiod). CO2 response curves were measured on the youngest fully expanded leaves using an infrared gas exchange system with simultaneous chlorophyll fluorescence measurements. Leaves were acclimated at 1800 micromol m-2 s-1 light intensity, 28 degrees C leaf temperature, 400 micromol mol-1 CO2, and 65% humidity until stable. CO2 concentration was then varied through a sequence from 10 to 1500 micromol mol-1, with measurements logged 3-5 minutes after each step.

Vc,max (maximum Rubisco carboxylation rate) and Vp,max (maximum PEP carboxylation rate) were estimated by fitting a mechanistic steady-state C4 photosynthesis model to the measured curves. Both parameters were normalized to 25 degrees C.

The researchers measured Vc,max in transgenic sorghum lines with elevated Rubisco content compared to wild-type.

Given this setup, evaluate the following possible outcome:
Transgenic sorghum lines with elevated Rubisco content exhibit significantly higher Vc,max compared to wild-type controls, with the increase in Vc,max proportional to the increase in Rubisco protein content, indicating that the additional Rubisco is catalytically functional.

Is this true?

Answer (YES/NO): YES